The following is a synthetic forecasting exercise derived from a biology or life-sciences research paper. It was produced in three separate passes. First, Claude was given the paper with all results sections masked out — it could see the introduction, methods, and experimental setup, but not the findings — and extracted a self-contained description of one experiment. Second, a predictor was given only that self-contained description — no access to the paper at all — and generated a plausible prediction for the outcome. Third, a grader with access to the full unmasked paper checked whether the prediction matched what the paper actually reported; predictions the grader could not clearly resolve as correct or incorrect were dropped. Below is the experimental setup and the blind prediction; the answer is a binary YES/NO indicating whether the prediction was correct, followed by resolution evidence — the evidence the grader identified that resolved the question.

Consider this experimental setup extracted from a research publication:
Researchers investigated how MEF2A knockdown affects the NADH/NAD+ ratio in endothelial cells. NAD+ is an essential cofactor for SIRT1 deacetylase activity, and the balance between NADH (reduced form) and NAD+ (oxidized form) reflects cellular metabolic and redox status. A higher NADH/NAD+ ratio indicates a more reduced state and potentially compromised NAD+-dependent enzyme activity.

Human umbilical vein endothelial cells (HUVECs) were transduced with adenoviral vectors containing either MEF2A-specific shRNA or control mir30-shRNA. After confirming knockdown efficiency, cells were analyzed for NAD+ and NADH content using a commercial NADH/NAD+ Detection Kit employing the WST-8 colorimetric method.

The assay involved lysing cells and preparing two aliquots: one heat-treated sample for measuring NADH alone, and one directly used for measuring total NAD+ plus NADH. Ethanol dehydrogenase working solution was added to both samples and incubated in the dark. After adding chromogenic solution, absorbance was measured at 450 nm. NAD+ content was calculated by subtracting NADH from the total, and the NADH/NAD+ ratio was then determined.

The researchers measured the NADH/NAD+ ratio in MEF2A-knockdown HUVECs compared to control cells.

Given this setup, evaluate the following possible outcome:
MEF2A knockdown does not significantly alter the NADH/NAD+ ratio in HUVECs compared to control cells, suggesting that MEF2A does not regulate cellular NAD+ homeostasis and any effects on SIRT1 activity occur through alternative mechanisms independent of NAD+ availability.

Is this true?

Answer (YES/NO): NO